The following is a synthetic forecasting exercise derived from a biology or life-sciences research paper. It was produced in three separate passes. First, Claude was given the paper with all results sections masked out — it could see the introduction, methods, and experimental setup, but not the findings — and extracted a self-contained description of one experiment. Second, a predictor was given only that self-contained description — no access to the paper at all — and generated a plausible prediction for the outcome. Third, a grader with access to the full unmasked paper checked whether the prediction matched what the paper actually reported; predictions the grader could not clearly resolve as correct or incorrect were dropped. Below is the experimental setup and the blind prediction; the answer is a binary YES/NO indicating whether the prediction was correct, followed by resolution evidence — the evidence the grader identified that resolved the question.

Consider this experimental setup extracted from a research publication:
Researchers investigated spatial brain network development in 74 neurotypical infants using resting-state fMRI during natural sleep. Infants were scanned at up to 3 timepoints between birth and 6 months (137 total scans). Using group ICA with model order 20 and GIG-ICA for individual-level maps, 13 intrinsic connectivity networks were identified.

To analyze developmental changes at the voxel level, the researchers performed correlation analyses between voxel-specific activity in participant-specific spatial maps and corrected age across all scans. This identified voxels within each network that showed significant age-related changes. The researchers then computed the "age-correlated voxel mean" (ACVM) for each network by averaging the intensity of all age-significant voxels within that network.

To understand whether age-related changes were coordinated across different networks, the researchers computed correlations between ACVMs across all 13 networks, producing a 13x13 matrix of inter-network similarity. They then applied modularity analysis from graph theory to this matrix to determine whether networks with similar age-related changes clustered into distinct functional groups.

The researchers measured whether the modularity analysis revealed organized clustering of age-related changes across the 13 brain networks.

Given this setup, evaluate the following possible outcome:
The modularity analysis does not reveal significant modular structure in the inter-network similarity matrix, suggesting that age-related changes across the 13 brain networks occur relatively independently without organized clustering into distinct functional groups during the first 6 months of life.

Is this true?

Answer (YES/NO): NO